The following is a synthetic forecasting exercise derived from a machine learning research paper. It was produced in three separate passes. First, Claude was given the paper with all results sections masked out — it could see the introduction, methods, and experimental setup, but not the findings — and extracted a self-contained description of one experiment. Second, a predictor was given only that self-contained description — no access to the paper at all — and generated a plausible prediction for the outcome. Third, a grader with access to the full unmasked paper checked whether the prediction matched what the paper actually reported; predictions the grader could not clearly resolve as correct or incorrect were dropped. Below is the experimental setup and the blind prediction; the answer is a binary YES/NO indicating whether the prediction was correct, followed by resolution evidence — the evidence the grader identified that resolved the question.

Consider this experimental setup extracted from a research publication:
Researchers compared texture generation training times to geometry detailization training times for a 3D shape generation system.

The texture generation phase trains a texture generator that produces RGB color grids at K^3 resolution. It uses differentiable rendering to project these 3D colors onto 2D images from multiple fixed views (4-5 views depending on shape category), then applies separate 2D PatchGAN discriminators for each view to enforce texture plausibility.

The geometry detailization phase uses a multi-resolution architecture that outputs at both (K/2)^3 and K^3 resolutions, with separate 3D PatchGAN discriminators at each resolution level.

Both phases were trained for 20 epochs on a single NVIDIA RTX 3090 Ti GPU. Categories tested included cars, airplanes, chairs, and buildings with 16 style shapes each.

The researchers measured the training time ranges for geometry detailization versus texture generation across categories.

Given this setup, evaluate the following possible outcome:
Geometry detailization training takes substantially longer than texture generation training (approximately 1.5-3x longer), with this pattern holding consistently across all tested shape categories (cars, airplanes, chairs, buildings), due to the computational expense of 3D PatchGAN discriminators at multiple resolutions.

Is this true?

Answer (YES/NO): NO